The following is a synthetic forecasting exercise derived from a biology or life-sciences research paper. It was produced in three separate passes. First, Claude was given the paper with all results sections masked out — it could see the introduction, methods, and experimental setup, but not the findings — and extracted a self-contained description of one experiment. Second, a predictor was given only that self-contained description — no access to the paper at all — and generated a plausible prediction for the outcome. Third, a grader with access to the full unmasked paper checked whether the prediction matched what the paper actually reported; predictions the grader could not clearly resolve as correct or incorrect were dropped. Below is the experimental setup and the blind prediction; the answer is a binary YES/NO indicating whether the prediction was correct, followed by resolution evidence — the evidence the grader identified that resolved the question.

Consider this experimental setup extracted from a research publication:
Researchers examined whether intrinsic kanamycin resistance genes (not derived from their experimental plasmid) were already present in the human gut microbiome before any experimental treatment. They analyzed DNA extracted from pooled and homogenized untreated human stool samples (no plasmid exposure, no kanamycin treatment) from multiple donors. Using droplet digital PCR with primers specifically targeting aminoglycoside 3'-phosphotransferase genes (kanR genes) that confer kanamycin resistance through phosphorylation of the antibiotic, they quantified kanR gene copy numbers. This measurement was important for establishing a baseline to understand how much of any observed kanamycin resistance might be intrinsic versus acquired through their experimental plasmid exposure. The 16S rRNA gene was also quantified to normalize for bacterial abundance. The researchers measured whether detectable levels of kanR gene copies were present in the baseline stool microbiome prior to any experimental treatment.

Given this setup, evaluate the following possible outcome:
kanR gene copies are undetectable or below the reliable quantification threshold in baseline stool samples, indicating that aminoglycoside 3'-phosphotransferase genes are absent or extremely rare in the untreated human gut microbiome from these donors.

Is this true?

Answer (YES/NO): NO